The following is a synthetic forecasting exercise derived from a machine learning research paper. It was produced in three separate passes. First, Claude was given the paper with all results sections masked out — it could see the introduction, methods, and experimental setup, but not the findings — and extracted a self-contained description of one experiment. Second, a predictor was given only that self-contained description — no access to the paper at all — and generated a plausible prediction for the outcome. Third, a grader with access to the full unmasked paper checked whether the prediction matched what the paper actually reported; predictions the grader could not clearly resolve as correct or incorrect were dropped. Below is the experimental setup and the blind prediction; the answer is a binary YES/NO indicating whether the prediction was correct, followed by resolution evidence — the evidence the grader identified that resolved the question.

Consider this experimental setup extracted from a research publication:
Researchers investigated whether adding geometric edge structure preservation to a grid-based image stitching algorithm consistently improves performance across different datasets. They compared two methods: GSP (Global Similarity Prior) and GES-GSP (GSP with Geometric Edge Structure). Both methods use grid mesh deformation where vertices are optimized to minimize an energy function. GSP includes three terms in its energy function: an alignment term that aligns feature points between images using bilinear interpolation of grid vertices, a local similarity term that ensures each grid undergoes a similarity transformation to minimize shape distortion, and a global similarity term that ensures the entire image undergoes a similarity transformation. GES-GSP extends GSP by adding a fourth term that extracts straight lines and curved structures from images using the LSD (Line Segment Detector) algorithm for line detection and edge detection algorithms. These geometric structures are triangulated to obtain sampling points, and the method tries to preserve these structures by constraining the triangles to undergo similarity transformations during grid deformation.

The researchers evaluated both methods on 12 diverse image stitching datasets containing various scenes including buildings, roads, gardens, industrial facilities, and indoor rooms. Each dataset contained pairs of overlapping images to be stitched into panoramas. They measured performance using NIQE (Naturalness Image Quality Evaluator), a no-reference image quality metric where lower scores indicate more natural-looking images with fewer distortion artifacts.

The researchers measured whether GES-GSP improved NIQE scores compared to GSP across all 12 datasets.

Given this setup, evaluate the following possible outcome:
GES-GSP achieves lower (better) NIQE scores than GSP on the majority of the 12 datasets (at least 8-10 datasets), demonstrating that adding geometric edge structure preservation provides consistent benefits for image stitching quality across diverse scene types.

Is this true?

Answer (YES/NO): YES